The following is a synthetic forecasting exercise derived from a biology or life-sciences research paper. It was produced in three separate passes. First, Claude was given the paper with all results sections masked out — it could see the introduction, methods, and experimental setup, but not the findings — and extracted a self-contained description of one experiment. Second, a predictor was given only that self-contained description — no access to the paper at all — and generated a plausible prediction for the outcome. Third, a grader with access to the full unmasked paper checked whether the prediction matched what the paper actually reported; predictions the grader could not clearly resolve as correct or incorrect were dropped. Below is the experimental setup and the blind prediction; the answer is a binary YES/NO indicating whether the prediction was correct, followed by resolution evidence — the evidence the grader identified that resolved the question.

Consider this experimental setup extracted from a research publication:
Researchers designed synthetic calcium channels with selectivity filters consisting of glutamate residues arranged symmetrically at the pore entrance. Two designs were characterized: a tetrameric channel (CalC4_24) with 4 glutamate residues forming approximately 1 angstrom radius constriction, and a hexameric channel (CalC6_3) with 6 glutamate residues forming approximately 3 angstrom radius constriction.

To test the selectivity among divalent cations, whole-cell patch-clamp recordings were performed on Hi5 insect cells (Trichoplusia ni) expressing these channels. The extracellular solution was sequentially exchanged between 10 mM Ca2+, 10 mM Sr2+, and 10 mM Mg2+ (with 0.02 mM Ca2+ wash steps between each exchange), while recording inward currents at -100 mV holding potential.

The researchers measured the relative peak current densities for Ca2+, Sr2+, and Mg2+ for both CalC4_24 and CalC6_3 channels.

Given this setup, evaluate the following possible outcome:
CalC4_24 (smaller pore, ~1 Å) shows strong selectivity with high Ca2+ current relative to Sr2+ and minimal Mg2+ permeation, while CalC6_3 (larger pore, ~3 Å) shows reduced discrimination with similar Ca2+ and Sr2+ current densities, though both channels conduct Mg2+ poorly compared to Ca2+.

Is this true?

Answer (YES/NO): NO